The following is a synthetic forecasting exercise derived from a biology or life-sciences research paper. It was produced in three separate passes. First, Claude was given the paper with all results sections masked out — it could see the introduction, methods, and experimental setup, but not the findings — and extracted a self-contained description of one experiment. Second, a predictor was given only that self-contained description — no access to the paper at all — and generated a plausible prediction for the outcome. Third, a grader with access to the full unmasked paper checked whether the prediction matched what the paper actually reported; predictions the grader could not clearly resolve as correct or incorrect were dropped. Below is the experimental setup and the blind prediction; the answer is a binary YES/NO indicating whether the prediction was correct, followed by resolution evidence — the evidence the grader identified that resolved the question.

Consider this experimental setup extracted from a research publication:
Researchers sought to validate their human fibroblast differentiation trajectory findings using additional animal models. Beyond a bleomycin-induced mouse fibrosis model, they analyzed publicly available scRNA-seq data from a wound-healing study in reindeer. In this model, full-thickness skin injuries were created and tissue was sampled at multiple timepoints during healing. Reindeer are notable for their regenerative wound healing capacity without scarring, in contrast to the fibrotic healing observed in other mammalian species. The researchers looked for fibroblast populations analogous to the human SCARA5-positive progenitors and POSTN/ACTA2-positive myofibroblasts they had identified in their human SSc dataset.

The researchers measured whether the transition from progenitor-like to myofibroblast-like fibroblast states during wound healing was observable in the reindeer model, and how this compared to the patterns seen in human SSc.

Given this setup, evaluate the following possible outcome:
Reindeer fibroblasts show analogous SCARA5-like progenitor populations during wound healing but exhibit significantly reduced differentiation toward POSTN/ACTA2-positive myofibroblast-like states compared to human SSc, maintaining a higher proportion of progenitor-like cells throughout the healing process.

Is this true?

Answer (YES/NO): NO